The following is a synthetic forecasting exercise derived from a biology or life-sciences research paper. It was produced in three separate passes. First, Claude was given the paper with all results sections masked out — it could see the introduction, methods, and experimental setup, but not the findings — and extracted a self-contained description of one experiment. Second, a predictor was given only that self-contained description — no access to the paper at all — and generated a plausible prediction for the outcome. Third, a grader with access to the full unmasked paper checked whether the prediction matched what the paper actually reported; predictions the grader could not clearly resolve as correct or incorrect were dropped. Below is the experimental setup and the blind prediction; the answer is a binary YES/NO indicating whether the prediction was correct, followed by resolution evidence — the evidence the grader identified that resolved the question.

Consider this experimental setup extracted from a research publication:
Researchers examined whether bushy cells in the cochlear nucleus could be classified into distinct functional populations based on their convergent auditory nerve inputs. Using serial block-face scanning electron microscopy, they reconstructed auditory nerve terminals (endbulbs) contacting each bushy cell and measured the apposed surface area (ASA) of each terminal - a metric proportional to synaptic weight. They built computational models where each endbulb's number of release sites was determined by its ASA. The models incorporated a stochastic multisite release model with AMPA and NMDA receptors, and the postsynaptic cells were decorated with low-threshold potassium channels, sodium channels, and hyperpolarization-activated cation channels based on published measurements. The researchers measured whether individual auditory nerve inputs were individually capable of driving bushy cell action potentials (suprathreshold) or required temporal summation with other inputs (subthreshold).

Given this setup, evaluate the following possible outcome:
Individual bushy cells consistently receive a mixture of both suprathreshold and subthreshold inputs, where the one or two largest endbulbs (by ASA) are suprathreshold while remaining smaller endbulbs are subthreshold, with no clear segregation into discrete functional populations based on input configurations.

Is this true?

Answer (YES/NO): NO